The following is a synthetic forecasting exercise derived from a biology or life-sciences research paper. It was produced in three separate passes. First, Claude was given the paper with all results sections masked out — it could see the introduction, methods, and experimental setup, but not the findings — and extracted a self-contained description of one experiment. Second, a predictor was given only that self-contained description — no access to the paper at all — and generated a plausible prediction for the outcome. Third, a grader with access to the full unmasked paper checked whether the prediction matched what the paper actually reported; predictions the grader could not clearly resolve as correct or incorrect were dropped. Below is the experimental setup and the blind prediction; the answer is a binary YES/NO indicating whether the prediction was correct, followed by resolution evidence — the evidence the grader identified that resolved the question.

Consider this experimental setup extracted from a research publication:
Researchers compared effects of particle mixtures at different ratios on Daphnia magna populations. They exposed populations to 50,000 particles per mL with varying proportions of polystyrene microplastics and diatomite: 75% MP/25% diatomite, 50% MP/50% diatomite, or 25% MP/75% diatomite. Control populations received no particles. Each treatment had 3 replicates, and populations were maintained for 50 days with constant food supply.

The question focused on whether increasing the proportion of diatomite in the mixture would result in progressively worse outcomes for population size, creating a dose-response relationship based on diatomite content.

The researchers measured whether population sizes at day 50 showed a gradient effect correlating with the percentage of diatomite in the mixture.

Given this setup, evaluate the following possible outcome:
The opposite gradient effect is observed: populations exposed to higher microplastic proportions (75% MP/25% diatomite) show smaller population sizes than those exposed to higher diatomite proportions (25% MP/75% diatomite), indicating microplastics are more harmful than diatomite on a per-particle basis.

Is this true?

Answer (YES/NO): NO